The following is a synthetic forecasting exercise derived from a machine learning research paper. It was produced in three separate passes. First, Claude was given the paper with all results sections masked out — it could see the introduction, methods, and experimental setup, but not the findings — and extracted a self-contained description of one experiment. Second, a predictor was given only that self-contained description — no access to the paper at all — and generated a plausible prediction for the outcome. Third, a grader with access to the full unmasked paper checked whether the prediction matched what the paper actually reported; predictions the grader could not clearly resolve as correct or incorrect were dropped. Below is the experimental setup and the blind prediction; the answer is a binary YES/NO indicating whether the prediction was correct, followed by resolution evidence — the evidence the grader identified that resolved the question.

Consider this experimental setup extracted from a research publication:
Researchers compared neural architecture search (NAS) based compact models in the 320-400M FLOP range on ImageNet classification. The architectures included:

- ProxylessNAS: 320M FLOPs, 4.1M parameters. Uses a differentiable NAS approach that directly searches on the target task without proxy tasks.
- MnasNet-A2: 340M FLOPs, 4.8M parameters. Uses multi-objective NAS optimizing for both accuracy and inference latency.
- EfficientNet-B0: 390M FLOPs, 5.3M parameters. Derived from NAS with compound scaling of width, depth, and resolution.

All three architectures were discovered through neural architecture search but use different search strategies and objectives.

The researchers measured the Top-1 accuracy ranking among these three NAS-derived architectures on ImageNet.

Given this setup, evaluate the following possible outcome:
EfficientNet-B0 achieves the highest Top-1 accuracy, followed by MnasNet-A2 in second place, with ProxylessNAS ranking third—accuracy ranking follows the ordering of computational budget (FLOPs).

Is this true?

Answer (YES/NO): YES